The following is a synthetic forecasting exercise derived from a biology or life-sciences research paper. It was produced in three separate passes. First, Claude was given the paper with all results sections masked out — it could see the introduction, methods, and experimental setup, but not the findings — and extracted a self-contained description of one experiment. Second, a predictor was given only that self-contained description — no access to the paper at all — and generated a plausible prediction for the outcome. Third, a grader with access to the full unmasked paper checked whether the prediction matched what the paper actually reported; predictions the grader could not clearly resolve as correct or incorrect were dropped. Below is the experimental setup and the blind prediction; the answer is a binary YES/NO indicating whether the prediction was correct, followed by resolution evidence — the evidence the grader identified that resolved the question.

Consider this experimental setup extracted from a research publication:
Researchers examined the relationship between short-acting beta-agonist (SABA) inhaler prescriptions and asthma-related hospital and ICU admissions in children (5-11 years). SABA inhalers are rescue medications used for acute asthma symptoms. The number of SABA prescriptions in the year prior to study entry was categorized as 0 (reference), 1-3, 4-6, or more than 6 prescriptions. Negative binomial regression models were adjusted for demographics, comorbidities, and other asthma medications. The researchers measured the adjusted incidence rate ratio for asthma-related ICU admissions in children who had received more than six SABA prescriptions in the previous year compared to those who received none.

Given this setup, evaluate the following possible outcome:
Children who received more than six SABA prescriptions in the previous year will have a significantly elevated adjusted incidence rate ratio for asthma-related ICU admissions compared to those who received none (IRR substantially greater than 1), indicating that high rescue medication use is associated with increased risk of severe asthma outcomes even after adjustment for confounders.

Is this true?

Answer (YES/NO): YES